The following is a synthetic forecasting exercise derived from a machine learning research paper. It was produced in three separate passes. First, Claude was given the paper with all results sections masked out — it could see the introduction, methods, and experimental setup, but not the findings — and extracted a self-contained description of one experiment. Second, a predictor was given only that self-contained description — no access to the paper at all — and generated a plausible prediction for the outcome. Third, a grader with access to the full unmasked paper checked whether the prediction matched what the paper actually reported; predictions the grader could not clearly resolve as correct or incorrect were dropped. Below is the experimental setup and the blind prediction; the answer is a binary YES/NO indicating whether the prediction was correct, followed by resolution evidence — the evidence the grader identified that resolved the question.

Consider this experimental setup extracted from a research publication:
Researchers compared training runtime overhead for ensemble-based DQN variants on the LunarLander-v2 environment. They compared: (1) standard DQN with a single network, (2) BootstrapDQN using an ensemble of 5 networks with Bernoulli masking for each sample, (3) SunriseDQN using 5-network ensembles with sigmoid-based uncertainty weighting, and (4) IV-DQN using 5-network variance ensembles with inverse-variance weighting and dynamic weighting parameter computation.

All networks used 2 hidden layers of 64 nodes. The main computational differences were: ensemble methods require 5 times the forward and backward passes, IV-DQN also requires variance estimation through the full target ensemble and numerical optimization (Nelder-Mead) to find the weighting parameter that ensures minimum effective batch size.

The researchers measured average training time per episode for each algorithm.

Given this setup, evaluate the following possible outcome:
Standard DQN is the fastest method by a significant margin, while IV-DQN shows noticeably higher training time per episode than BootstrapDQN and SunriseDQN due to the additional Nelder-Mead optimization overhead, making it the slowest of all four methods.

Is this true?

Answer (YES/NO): YES